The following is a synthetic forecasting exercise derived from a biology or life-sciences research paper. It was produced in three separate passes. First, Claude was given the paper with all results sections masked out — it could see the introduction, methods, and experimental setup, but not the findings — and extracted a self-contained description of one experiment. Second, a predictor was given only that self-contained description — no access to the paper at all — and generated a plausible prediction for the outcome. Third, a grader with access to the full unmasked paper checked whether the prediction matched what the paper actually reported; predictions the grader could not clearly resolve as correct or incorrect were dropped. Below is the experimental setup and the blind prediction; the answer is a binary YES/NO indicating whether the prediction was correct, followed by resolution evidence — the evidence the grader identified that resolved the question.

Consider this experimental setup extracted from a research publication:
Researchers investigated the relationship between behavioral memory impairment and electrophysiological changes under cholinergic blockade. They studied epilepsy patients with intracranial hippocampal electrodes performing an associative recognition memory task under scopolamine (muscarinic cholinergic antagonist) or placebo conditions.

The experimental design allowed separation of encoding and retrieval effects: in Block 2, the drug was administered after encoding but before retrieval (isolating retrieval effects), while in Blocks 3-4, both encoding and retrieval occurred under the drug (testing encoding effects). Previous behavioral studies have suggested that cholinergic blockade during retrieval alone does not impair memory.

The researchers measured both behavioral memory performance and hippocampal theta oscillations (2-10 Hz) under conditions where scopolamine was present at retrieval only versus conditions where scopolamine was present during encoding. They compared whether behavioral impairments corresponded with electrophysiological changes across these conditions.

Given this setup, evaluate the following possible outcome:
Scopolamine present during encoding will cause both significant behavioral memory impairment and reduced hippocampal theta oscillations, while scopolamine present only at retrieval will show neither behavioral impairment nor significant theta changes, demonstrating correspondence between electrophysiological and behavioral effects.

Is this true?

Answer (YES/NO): NO